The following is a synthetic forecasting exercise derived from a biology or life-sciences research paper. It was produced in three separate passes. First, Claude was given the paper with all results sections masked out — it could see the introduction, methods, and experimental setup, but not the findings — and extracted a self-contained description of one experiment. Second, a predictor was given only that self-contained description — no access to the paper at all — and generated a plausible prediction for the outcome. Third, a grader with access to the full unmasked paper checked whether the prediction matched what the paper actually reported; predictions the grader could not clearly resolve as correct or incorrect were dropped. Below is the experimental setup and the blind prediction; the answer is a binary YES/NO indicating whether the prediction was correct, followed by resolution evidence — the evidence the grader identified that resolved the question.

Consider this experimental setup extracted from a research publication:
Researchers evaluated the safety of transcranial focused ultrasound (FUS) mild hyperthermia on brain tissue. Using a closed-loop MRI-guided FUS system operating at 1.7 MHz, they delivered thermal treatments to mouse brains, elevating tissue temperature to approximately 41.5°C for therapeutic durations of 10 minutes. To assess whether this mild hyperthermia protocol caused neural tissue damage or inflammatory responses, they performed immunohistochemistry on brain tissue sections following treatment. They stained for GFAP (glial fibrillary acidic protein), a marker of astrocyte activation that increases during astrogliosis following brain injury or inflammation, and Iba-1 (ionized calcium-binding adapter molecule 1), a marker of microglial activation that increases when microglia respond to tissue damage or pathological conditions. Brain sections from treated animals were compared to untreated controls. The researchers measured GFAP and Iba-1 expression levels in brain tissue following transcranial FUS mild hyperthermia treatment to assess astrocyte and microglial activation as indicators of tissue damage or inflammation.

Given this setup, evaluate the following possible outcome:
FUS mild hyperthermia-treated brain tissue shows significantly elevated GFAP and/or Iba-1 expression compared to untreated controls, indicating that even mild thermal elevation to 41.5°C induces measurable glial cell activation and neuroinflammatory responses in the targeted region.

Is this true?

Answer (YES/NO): YES